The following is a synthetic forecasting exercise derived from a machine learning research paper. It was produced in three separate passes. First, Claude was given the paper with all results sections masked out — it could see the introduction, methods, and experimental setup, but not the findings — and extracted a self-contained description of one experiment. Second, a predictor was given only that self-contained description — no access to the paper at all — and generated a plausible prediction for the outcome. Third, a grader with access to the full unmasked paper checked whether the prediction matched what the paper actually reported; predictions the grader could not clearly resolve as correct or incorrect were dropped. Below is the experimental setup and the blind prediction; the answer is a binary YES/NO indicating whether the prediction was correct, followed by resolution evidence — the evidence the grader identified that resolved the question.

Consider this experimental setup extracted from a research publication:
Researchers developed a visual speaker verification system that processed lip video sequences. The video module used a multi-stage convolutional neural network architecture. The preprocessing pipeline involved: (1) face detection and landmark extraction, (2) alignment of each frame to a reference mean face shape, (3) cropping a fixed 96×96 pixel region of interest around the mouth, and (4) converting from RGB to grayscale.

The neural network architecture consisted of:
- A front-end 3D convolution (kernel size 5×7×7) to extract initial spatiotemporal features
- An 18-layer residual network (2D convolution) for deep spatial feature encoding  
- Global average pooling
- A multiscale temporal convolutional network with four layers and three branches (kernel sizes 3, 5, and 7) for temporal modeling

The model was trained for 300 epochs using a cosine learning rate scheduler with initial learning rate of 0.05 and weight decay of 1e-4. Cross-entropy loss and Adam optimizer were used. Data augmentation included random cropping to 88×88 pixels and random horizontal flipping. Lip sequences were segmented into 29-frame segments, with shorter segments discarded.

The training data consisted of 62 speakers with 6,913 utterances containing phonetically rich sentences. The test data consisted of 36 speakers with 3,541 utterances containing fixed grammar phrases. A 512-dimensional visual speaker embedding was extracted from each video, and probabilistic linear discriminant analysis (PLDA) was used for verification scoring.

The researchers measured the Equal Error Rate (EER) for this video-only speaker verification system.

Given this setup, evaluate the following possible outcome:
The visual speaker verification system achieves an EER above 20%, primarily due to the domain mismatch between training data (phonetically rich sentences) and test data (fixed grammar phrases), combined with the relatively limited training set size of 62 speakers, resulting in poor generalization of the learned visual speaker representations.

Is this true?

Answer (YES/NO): NO